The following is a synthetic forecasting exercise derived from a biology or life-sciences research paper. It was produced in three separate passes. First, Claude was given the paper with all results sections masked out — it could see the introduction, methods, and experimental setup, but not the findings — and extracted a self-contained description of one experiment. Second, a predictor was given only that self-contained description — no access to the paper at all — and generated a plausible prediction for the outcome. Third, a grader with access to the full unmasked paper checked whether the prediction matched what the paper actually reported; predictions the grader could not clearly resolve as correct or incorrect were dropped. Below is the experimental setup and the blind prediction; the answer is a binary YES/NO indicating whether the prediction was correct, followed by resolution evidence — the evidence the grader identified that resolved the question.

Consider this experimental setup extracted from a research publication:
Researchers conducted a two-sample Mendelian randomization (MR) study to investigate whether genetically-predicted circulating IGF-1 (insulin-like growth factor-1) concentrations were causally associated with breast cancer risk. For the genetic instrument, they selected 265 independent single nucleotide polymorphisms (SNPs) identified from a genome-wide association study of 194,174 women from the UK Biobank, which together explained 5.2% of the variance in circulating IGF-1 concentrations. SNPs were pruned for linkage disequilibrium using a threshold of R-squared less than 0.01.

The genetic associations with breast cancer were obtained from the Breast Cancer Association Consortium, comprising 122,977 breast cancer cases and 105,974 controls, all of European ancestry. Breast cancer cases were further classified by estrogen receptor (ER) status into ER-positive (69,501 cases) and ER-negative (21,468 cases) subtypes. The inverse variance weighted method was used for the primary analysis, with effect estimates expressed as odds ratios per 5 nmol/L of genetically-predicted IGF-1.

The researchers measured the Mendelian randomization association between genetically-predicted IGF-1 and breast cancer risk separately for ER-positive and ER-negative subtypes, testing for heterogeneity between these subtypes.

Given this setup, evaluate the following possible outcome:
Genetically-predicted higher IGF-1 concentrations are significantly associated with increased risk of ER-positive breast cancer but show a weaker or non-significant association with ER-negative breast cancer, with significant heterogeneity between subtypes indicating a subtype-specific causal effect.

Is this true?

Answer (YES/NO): NO